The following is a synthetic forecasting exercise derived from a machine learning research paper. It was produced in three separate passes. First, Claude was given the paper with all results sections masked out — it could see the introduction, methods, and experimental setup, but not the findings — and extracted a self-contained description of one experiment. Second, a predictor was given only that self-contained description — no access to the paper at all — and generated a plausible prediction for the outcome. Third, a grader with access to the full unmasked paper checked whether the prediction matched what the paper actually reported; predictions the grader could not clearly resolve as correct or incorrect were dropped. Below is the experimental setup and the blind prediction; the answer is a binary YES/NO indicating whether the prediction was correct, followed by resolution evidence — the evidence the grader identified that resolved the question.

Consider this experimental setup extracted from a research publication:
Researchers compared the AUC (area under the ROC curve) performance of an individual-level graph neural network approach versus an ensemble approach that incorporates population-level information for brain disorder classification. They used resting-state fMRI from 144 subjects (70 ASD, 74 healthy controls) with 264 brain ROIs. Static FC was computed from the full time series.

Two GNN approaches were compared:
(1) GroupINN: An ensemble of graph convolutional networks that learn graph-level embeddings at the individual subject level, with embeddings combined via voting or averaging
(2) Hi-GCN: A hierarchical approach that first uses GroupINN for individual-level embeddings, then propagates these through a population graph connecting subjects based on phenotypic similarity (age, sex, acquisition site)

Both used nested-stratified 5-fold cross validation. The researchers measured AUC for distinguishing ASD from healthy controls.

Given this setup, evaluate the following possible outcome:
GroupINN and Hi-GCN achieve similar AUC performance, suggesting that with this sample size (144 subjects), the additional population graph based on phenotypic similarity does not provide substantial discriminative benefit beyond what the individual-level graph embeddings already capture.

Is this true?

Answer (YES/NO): YES